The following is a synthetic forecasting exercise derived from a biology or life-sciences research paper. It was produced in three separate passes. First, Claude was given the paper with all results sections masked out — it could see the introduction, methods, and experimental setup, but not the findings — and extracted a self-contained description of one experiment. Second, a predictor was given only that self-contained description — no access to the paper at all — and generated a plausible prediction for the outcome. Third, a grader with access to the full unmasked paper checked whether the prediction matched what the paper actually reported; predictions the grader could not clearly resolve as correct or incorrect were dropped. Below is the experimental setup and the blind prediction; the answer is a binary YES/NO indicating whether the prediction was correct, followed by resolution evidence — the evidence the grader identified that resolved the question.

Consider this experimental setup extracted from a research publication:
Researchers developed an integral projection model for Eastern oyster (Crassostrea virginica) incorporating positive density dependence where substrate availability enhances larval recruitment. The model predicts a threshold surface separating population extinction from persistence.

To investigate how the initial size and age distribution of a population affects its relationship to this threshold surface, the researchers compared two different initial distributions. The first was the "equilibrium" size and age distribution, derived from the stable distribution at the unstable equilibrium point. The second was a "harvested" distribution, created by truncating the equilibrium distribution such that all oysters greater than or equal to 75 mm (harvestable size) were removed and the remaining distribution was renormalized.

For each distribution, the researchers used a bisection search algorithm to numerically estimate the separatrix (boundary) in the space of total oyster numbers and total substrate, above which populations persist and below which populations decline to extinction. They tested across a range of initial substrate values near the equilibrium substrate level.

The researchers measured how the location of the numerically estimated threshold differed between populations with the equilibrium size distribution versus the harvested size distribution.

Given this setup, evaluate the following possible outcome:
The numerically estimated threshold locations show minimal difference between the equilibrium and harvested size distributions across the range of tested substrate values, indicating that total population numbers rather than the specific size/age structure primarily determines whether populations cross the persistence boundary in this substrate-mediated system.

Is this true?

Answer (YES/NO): NO